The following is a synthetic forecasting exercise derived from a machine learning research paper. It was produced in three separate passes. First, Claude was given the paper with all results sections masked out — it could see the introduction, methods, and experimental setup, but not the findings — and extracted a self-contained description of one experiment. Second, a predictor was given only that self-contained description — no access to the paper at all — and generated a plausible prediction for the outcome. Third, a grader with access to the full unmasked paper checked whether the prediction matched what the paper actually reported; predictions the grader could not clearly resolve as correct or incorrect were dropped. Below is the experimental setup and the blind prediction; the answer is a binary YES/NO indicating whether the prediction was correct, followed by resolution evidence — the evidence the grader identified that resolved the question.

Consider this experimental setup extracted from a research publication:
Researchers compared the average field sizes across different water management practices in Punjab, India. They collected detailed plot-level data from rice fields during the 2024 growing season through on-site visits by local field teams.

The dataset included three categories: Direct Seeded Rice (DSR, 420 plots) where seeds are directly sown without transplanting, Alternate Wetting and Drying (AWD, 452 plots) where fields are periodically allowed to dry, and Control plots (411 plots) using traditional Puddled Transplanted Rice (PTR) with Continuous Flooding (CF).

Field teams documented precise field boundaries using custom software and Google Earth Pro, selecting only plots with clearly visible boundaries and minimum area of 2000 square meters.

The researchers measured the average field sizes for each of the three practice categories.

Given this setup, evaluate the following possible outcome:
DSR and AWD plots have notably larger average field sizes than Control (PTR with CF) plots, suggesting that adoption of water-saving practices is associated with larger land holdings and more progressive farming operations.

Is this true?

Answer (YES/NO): NO